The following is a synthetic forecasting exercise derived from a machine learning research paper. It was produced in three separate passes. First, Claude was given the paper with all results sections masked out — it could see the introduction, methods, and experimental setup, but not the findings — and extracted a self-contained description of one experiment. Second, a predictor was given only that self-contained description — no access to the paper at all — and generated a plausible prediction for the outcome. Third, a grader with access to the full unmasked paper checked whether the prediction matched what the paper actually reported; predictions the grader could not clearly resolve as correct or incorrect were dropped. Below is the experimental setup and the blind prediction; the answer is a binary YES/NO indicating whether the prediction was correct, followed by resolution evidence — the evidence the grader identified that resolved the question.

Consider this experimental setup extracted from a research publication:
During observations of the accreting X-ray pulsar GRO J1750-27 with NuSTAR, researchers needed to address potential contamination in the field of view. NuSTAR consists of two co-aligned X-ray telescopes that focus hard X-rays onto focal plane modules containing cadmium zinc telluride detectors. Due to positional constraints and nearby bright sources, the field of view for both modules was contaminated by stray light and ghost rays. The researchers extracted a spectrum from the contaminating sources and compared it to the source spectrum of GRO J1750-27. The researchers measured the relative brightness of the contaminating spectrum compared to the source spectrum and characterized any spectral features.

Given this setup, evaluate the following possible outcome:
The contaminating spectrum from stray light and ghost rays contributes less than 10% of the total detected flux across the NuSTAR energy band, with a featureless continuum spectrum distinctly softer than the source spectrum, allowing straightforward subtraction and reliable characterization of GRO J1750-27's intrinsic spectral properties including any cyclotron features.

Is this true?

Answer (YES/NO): NO